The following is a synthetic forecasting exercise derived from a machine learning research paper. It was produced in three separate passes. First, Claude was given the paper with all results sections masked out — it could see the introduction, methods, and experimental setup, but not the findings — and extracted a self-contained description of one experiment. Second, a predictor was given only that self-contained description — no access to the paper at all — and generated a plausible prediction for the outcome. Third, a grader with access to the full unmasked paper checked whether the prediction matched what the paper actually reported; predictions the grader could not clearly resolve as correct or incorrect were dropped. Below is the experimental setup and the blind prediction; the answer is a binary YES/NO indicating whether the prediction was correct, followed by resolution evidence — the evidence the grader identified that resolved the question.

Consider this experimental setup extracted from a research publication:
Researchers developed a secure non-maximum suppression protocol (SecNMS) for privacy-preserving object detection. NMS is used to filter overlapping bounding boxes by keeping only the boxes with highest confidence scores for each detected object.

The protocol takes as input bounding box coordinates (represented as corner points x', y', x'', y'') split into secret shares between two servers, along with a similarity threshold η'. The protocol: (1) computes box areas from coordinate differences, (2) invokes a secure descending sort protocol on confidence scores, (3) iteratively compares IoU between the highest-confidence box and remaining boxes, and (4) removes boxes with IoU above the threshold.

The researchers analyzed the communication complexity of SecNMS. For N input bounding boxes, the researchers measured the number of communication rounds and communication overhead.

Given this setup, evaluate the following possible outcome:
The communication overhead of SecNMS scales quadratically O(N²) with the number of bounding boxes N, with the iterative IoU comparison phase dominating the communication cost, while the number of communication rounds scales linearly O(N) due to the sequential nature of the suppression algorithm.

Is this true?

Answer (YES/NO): NO